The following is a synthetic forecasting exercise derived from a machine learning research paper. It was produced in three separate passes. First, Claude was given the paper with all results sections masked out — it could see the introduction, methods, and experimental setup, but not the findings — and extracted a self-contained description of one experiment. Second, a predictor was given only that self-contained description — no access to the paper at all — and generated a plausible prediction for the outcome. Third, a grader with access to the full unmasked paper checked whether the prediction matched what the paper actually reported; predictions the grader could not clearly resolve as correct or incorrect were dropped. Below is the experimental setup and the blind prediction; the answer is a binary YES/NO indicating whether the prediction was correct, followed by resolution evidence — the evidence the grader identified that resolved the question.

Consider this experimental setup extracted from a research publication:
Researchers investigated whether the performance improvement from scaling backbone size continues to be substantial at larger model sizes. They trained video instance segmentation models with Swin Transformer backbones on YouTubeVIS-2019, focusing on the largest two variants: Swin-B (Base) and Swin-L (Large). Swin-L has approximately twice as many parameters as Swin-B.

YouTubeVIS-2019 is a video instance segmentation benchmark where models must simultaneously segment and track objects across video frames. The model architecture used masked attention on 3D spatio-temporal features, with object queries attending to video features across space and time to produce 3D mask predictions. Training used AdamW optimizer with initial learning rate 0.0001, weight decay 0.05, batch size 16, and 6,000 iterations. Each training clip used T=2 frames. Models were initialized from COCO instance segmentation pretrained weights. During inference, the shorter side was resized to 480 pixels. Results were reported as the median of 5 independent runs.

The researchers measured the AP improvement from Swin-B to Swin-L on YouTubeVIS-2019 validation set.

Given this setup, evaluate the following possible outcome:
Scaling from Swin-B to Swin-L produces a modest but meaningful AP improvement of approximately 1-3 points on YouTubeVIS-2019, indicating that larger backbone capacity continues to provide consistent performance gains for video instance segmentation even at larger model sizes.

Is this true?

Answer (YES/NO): NO